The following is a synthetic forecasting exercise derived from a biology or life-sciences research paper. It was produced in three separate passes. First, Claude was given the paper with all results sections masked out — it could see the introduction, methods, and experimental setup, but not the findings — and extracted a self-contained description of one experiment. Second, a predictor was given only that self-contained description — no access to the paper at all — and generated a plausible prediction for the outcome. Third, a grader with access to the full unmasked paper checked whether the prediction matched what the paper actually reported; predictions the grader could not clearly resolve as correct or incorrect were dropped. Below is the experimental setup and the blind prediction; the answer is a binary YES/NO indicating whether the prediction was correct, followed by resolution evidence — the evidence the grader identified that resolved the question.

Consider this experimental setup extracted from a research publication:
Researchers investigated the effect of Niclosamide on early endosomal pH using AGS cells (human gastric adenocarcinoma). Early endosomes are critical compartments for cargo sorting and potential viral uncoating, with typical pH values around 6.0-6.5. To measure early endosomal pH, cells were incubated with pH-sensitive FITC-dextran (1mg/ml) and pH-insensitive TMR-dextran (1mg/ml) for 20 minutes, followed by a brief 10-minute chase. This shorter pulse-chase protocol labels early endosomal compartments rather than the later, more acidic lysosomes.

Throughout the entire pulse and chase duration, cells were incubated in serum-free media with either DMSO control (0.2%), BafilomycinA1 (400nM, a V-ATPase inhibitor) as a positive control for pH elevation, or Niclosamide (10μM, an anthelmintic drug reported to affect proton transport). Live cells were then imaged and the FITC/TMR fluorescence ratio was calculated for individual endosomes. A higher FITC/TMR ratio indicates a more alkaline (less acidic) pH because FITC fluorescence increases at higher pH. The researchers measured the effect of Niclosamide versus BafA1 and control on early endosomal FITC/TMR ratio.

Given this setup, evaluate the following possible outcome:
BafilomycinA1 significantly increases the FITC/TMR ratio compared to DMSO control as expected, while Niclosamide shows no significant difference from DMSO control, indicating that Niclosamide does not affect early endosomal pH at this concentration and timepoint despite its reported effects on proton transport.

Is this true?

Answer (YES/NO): NO